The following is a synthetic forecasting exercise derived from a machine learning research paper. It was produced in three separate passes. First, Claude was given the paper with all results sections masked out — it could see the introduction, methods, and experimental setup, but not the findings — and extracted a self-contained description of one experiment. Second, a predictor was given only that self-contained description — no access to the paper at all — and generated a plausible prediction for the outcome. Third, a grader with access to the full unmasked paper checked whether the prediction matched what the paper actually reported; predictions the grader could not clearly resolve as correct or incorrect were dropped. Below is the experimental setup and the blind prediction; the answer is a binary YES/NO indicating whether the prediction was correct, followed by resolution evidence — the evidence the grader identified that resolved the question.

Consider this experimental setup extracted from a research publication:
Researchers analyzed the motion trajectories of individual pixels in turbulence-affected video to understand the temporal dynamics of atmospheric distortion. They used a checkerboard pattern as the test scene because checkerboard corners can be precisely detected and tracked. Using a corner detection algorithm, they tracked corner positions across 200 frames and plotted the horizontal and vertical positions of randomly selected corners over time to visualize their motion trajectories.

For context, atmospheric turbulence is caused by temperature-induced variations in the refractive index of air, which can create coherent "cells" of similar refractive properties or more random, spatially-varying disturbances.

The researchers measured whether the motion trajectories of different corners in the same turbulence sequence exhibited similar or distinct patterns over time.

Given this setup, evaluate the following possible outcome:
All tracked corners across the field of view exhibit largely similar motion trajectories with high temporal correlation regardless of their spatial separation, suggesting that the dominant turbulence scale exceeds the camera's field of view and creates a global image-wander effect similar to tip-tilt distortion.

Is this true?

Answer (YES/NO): NO